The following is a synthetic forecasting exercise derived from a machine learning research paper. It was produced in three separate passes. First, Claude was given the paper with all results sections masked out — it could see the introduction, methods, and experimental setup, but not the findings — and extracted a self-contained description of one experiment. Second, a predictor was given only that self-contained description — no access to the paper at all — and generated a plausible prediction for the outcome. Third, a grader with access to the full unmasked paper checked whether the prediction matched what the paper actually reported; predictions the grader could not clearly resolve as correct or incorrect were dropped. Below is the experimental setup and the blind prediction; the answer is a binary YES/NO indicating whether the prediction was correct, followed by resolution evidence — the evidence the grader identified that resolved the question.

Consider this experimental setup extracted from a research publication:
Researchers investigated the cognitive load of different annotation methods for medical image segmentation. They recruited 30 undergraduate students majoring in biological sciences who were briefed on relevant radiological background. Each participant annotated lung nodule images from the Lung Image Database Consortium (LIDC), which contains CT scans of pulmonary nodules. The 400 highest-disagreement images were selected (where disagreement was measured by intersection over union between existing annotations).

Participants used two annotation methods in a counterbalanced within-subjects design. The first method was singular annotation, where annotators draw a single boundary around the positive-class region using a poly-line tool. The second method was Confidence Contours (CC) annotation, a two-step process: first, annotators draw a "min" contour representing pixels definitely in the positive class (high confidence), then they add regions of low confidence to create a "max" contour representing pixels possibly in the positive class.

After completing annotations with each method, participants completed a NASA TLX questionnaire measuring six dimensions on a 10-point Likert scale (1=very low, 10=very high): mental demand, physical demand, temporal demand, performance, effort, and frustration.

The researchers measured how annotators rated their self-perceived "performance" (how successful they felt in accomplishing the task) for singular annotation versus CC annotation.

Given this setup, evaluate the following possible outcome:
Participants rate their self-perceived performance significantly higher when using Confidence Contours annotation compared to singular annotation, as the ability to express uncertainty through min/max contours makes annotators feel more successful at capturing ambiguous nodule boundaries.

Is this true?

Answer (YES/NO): NO